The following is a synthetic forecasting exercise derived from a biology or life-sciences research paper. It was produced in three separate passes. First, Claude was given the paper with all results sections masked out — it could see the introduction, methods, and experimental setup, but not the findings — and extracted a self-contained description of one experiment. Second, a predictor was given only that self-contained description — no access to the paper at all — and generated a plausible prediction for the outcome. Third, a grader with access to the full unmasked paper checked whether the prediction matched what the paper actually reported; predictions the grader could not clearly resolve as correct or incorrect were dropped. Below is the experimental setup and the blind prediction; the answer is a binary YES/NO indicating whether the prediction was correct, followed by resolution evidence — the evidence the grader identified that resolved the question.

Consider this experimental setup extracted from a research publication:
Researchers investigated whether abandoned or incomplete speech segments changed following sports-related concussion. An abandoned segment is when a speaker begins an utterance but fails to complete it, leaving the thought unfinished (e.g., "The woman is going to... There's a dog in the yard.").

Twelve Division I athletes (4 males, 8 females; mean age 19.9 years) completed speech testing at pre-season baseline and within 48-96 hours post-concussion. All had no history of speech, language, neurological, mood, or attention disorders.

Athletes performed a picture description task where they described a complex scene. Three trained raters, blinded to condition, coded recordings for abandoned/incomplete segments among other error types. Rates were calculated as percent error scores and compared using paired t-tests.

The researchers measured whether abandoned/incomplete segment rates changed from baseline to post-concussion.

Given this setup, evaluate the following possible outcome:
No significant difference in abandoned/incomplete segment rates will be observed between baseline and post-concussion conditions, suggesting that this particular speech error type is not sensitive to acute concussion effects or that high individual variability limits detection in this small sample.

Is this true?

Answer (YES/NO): YES